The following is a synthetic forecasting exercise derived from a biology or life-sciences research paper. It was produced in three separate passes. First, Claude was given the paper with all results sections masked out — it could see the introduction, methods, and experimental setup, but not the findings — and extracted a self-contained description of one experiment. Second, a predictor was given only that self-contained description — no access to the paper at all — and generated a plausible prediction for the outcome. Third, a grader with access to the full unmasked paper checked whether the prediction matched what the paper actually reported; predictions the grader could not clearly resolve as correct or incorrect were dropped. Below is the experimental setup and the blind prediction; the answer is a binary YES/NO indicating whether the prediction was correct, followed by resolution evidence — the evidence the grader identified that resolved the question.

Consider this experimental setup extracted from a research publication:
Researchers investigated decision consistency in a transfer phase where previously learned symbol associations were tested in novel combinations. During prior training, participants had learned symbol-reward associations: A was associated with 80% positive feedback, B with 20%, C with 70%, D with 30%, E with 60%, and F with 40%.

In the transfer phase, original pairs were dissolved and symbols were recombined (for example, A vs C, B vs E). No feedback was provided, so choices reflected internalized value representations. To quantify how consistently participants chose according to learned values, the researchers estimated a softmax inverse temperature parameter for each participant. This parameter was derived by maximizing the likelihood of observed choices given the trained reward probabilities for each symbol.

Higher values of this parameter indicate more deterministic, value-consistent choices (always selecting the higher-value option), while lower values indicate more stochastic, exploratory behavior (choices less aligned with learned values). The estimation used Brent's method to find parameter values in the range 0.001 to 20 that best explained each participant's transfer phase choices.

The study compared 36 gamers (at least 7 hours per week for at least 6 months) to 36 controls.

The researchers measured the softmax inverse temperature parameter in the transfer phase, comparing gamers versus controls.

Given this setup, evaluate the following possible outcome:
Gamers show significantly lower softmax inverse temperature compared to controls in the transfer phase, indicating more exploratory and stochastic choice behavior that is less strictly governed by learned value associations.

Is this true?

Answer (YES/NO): NO